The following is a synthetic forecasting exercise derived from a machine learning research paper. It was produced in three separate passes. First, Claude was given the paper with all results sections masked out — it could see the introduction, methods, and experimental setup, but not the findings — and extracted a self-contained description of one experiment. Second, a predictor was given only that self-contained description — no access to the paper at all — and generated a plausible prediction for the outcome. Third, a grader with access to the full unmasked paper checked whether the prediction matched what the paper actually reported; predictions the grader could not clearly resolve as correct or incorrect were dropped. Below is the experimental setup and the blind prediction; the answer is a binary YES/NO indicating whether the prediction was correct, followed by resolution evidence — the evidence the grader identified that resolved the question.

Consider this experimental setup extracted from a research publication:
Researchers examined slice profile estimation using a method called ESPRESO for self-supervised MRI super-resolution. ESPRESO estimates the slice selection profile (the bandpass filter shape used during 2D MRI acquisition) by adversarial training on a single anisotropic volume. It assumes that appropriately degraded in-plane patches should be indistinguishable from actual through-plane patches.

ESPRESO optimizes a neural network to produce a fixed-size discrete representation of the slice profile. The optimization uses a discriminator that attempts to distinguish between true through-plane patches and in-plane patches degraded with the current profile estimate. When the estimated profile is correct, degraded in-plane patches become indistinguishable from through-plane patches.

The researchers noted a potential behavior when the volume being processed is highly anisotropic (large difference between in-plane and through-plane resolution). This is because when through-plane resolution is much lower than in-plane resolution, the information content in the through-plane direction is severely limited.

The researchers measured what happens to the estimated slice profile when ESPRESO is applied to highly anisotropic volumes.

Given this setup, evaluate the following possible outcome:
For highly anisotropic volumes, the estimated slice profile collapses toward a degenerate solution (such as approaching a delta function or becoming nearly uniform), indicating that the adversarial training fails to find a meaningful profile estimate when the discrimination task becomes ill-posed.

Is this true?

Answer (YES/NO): YES